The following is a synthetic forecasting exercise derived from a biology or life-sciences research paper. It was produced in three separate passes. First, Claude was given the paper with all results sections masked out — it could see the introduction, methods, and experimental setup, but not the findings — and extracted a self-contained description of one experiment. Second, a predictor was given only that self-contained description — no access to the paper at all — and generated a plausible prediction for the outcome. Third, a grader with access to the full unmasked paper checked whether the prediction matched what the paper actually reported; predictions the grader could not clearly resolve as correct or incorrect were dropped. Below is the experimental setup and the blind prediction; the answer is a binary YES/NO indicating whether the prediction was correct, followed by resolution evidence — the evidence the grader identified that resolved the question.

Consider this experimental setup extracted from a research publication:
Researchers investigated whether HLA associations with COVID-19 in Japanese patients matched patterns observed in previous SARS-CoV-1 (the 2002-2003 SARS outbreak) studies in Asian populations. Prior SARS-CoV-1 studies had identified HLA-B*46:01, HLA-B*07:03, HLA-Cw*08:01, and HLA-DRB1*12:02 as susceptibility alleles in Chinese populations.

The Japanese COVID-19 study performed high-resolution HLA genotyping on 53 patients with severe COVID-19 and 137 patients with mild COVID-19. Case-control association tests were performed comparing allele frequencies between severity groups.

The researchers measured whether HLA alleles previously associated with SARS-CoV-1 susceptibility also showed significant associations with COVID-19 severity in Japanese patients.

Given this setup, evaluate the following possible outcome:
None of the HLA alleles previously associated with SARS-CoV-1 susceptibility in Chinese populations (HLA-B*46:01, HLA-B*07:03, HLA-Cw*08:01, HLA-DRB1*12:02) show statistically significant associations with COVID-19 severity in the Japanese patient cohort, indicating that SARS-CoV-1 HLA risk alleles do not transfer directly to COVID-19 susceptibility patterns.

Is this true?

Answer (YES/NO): YES